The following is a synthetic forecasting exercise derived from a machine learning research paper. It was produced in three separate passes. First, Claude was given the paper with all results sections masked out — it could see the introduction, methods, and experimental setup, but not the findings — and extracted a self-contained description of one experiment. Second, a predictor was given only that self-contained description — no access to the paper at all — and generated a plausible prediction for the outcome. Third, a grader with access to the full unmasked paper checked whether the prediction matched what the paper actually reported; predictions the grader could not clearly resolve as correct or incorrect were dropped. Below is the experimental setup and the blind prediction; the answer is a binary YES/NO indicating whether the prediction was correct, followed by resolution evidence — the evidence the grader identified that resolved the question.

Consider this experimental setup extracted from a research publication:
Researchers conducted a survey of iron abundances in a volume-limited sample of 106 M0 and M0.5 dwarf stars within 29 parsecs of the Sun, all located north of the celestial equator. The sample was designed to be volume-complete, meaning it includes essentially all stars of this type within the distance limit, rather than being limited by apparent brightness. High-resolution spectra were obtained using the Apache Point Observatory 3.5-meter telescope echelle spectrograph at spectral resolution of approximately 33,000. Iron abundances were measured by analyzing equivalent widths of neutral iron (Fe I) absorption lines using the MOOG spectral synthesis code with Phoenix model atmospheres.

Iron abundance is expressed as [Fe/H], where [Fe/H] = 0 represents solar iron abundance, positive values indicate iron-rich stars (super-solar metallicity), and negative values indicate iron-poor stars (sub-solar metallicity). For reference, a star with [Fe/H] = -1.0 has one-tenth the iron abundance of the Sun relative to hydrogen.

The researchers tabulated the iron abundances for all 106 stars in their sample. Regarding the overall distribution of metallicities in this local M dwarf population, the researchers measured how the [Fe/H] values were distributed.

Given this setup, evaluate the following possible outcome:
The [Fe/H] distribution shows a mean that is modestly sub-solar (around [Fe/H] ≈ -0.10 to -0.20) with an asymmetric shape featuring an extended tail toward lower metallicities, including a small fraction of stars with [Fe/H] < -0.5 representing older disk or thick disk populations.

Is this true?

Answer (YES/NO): NO